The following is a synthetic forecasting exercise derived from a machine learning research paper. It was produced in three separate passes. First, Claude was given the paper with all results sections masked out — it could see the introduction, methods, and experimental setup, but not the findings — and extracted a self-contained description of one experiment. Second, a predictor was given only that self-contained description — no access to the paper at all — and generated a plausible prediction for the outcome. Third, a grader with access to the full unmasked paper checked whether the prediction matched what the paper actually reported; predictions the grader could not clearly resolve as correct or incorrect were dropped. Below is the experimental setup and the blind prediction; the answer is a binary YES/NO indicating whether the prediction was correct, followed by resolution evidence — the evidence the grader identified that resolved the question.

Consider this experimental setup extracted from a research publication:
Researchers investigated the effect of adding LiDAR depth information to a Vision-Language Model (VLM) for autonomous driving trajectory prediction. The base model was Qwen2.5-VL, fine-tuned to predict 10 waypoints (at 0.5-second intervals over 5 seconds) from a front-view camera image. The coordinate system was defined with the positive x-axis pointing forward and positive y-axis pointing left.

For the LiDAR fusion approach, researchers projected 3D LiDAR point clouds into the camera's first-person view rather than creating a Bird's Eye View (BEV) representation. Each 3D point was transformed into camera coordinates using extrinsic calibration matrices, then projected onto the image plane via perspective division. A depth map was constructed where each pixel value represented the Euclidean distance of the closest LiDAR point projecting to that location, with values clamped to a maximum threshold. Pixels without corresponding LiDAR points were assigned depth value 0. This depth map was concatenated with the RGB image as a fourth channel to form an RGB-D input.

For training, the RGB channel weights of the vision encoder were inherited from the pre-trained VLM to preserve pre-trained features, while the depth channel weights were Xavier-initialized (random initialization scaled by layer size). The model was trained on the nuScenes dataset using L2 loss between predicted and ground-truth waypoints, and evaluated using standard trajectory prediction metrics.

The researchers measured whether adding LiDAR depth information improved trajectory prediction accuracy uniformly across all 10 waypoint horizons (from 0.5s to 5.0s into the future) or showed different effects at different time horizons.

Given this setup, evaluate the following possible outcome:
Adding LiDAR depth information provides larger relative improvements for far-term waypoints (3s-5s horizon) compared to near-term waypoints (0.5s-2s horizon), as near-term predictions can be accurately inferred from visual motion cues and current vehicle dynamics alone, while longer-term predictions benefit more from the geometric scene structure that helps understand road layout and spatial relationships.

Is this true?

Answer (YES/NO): NO